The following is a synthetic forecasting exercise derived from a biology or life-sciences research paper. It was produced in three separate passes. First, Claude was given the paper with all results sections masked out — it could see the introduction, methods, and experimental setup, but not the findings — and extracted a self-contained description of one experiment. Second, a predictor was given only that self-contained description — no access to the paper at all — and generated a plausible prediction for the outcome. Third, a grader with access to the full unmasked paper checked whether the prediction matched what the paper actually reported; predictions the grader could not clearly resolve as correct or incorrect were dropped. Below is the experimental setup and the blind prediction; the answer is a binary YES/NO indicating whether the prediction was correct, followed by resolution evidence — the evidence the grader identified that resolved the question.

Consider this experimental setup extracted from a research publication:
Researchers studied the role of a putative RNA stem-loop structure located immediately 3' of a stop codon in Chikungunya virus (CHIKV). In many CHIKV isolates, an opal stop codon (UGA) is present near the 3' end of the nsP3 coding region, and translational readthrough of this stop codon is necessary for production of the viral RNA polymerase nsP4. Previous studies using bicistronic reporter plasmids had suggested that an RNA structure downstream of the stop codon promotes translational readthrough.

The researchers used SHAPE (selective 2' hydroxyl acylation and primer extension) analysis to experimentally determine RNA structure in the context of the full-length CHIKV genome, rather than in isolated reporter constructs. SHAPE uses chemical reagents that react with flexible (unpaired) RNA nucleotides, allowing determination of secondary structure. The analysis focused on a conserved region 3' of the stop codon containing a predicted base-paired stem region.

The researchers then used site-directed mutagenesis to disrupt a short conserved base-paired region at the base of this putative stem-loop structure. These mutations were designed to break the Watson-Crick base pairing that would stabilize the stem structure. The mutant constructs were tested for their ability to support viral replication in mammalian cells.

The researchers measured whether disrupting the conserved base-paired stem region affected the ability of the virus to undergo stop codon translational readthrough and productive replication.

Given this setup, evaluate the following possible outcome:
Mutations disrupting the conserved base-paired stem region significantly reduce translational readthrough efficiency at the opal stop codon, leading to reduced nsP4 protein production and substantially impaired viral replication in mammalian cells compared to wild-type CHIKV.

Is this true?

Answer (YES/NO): NO